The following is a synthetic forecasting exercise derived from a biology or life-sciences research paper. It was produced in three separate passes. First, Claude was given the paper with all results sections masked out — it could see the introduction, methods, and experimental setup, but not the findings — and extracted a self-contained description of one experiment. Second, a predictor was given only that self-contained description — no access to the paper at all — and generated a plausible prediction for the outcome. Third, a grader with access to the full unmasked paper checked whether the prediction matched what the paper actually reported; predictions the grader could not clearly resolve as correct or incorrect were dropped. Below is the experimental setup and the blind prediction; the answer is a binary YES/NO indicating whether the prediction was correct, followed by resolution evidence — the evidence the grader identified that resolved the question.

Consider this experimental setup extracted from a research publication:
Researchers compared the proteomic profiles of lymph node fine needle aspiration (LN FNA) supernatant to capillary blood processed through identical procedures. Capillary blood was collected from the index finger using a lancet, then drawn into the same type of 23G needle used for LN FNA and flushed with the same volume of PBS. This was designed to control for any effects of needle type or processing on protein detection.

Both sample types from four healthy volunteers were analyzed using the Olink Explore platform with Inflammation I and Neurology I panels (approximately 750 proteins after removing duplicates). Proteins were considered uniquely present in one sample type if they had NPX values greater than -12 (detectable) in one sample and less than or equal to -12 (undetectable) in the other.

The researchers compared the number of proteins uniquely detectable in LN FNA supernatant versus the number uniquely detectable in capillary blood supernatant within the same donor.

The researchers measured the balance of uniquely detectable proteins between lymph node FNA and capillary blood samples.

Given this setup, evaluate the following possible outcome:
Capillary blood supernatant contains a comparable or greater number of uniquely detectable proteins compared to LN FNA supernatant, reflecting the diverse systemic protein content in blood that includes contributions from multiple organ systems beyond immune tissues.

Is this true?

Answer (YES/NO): NO